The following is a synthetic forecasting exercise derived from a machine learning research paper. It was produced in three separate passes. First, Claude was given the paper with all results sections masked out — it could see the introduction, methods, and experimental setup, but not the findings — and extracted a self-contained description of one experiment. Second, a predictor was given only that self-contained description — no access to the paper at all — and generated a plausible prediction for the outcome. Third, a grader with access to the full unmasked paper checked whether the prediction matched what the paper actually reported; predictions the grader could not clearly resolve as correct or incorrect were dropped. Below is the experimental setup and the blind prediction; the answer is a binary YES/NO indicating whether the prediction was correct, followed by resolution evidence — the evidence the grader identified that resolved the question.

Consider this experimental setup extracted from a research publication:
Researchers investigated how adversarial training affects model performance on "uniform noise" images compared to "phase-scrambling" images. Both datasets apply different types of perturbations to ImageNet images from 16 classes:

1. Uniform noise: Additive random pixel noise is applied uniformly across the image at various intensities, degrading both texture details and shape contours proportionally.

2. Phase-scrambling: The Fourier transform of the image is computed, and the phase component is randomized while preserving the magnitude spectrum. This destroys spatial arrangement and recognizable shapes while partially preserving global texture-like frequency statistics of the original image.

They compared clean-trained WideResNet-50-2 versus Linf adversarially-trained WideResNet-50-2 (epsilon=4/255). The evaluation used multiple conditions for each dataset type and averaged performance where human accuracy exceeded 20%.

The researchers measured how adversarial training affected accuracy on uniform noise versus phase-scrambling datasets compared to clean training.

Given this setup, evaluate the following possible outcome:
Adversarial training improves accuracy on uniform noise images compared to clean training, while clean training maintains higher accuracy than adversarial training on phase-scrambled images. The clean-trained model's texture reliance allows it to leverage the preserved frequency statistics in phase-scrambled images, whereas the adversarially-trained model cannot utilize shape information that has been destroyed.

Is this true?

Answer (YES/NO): NO